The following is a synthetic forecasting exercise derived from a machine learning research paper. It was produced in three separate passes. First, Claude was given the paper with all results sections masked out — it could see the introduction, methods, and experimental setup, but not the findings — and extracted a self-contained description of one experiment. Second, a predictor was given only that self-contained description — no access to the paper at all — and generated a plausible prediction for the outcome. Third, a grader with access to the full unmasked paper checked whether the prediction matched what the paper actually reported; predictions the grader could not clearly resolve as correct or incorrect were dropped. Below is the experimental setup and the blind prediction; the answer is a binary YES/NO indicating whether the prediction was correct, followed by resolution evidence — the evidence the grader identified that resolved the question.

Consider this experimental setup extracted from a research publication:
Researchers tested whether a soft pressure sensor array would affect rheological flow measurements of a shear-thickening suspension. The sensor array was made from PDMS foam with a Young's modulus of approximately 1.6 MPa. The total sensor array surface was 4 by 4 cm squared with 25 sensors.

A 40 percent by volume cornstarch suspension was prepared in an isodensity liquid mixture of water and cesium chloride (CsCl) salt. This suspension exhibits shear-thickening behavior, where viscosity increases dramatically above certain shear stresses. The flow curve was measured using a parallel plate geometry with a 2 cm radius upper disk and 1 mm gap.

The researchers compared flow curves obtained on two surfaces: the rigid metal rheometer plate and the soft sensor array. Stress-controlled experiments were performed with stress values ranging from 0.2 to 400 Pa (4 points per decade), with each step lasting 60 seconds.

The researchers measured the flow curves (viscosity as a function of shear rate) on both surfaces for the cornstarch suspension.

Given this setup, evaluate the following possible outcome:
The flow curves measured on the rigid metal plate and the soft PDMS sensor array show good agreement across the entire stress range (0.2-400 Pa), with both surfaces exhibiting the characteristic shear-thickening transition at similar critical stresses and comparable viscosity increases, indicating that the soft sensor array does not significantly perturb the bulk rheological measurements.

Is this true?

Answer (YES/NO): YES